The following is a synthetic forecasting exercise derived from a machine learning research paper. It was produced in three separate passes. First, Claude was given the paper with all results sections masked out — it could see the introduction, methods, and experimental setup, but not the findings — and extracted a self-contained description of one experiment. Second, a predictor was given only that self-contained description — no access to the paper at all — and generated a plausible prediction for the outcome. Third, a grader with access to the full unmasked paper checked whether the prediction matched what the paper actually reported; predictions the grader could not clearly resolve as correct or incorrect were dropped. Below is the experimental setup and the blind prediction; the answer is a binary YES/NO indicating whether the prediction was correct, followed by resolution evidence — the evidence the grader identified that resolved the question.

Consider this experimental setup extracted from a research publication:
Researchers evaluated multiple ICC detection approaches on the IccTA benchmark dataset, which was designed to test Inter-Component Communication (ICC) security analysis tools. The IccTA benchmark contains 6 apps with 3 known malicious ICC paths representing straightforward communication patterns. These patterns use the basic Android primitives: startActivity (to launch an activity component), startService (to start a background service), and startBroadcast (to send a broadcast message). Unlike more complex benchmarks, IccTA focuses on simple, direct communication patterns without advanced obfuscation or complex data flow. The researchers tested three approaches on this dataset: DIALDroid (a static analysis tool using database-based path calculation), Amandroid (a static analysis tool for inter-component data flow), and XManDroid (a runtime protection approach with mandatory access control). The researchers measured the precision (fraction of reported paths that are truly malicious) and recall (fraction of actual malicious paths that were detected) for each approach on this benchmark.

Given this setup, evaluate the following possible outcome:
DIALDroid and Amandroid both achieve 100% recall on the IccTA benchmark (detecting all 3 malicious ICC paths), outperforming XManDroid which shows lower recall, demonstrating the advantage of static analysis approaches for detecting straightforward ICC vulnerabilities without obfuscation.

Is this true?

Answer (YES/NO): NO